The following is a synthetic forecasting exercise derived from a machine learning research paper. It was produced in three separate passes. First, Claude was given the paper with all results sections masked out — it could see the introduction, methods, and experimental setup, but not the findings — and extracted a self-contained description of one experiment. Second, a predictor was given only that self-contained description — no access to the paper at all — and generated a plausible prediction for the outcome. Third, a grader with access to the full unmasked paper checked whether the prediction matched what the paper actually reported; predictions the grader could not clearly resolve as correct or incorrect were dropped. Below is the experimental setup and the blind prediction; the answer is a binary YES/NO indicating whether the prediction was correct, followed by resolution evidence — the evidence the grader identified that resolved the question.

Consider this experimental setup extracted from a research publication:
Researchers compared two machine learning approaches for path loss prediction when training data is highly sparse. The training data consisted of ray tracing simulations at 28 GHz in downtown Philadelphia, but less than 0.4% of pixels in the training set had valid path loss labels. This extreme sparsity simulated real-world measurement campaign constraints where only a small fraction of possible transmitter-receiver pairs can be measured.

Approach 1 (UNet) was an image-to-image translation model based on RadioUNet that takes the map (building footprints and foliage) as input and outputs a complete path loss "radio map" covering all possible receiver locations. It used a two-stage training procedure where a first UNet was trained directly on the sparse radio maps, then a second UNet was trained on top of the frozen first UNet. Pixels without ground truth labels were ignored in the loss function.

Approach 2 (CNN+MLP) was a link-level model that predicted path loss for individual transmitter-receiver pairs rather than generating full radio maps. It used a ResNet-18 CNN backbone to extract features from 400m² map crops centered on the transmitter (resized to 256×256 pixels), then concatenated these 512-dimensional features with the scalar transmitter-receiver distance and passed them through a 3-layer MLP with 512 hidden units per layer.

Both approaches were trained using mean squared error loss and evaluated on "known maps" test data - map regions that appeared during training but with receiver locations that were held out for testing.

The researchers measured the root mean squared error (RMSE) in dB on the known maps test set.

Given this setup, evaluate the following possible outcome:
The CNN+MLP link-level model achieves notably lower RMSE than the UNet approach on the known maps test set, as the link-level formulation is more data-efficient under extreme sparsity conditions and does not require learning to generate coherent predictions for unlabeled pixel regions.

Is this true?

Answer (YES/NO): YES